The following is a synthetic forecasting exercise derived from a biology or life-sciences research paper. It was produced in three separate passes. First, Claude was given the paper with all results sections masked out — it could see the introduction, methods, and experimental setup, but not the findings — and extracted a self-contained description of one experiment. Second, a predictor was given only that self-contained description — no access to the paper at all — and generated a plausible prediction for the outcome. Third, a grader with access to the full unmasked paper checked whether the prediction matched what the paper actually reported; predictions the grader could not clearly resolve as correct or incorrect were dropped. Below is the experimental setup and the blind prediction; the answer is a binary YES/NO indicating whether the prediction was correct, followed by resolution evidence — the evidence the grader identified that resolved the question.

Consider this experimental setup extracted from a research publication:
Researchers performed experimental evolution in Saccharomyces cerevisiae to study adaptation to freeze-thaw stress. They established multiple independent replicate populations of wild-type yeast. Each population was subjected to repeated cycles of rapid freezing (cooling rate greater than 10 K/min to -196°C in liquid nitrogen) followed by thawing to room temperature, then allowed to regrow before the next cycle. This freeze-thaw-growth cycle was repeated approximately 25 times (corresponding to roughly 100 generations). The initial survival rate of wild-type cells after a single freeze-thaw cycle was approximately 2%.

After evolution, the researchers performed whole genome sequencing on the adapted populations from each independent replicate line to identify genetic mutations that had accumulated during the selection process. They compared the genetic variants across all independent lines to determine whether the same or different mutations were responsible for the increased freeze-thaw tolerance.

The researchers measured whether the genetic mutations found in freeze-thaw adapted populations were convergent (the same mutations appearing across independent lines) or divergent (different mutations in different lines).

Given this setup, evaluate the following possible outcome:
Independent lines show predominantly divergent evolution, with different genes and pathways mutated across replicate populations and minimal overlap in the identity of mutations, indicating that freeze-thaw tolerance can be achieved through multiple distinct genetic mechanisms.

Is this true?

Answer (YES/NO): YES